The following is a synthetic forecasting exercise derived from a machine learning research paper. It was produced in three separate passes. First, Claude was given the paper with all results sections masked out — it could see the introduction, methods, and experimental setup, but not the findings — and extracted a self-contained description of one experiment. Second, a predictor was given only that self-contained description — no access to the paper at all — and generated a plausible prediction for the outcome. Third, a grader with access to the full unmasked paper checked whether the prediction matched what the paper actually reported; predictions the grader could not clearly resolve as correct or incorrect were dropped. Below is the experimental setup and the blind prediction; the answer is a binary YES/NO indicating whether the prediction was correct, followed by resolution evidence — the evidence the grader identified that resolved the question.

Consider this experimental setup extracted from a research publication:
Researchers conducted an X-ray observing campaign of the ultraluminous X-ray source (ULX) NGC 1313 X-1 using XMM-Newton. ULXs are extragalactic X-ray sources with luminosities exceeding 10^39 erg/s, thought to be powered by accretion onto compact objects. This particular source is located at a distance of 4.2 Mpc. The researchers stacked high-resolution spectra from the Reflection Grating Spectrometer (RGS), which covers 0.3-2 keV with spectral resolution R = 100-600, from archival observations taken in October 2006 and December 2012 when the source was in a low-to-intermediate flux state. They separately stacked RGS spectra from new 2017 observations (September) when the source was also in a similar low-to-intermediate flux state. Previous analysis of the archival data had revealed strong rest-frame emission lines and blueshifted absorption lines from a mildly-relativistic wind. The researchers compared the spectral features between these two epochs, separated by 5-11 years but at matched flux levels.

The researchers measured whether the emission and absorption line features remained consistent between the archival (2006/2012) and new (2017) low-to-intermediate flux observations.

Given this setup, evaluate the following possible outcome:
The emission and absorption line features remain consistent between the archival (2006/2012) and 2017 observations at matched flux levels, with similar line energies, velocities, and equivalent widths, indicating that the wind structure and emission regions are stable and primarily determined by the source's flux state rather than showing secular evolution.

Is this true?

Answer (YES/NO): NO